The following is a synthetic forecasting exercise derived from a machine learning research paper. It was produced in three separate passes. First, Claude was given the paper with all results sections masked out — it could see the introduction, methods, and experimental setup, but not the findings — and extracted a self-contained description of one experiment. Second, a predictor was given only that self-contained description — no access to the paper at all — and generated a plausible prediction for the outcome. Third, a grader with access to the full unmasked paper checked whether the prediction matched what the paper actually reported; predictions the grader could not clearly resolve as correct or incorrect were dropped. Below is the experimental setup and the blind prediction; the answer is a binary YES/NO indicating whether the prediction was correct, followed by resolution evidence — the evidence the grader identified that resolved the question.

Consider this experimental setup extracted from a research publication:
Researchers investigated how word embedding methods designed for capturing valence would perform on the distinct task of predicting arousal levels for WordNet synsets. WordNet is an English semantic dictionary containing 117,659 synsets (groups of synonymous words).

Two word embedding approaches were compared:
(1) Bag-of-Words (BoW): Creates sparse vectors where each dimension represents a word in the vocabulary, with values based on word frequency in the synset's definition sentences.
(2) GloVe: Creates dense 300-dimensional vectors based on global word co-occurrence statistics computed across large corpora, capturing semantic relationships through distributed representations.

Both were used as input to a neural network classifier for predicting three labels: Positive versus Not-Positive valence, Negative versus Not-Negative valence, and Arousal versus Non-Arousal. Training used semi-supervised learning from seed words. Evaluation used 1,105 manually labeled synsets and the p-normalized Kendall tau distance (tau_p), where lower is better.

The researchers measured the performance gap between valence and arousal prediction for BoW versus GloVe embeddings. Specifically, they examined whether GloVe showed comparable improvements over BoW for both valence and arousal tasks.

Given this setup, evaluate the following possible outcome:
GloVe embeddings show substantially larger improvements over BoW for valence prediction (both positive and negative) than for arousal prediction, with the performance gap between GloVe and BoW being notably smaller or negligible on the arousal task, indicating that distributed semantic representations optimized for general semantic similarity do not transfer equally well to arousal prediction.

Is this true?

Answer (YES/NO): NO